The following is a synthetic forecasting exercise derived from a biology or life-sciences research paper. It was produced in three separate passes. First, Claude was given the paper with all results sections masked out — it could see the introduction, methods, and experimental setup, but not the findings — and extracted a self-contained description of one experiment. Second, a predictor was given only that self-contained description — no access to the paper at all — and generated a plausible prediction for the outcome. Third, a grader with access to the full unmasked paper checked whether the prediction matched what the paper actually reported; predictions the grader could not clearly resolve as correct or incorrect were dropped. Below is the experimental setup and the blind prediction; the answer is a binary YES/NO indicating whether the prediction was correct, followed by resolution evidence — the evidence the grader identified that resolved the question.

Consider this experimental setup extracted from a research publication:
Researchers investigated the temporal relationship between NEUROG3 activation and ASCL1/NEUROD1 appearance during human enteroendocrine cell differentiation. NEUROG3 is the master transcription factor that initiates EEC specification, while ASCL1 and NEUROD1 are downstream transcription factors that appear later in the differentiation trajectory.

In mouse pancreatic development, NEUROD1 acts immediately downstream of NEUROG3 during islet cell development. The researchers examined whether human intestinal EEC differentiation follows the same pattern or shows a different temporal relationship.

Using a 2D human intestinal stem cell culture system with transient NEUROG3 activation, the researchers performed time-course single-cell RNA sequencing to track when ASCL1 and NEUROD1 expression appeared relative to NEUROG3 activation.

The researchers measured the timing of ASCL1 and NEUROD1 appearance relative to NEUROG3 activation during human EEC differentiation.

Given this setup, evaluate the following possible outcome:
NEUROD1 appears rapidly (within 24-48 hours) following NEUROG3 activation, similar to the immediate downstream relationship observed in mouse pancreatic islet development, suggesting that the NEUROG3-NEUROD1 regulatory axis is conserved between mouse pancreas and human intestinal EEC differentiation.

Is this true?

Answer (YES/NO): NO